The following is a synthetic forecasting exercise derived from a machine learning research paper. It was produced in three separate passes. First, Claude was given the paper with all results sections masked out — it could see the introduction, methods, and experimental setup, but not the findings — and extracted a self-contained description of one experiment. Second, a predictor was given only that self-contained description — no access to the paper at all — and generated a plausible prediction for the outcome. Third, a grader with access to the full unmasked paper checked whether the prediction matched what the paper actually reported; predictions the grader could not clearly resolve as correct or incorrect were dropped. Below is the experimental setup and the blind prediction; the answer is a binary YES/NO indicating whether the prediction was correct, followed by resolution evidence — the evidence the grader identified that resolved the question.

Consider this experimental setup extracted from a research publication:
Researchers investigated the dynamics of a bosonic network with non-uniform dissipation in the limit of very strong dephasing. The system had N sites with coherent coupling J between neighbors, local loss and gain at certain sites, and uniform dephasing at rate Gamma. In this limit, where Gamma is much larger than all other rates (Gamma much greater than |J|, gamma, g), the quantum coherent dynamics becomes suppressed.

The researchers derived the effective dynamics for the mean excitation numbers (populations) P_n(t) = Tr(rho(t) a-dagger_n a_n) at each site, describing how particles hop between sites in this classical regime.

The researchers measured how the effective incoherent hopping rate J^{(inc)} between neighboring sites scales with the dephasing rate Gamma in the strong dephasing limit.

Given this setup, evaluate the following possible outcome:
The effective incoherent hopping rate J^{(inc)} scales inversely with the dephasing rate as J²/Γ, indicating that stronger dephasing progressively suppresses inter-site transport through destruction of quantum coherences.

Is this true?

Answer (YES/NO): YES